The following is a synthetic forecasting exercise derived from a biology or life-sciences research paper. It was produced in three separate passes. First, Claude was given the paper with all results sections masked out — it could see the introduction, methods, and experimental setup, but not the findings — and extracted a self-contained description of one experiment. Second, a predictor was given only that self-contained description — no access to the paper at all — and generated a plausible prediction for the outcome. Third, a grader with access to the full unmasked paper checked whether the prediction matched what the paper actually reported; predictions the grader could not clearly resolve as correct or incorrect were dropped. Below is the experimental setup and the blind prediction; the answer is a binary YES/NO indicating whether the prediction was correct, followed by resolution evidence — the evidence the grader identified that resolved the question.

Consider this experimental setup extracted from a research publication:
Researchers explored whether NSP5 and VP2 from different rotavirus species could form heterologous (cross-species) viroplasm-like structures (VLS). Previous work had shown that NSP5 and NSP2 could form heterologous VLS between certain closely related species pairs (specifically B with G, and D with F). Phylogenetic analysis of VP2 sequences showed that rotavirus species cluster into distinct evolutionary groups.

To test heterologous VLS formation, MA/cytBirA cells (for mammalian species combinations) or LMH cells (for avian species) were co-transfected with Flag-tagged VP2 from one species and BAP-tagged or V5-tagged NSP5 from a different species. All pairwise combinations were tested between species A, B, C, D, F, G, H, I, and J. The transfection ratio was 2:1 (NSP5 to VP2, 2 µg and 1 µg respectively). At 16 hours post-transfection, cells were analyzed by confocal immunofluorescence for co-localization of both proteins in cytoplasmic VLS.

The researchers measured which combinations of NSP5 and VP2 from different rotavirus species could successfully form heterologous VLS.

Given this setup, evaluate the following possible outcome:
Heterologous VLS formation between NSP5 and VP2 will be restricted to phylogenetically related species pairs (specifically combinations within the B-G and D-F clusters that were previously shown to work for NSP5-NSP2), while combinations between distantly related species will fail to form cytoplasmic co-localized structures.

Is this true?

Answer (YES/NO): NO